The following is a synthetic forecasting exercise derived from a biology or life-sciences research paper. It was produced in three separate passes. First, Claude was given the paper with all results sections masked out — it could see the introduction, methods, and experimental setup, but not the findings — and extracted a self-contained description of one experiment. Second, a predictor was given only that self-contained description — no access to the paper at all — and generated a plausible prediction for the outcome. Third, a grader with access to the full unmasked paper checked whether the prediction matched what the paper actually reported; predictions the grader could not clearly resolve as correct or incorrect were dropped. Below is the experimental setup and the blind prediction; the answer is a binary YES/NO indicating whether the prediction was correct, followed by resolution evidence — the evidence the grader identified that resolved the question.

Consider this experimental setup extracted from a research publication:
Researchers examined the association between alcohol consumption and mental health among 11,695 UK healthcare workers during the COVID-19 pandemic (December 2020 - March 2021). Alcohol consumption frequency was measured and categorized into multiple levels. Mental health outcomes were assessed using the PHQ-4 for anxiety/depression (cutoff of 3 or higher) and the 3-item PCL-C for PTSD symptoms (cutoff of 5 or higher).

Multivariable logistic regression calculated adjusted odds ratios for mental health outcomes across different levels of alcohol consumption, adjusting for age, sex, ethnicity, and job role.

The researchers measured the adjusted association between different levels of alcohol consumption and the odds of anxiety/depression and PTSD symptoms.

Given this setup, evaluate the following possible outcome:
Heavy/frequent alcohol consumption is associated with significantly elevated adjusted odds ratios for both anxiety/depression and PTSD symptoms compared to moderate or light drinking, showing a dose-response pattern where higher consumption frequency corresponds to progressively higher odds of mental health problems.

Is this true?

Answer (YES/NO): NO